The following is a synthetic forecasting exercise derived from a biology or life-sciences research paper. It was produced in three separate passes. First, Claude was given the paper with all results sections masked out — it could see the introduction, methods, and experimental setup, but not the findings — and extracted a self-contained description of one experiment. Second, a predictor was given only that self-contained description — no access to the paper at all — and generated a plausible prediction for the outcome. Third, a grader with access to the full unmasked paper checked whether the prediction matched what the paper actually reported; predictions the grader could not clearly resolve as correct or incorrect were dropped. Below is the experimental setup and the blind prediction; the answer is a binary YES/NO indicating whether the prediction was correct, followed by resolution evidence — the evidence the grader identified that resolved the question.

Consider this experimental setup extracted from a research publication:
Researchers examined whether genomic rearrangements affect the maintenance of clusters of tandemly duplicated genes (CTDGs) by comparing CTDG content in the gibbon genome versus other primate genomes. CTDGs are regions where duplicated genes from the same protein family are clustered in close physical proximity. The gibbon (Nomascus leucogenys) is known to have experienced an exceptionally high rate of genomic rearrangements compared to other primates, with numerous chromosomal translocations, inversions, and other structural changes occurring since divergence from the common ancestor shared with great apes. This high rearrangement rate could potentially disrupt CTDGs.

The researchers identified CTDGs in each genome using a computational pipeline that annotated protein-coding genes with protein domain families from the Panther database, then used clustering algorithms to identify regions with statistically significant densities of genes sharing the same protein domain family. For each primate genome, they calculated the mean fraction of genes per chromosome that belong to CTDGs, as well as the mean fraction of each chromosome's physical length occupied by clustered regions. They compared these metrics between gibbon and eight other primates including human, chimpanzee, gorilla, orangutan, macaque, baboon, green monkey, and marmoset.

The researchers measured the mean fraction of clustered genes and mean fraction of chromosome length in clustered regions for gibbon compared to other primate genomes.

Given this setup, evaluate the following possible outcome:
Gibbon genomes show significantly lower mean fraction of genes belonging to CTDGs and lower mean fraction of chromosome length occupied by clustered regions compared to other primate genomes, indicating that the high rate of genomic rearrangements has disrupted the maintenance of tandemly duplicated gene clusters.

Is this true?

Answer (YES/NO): NO